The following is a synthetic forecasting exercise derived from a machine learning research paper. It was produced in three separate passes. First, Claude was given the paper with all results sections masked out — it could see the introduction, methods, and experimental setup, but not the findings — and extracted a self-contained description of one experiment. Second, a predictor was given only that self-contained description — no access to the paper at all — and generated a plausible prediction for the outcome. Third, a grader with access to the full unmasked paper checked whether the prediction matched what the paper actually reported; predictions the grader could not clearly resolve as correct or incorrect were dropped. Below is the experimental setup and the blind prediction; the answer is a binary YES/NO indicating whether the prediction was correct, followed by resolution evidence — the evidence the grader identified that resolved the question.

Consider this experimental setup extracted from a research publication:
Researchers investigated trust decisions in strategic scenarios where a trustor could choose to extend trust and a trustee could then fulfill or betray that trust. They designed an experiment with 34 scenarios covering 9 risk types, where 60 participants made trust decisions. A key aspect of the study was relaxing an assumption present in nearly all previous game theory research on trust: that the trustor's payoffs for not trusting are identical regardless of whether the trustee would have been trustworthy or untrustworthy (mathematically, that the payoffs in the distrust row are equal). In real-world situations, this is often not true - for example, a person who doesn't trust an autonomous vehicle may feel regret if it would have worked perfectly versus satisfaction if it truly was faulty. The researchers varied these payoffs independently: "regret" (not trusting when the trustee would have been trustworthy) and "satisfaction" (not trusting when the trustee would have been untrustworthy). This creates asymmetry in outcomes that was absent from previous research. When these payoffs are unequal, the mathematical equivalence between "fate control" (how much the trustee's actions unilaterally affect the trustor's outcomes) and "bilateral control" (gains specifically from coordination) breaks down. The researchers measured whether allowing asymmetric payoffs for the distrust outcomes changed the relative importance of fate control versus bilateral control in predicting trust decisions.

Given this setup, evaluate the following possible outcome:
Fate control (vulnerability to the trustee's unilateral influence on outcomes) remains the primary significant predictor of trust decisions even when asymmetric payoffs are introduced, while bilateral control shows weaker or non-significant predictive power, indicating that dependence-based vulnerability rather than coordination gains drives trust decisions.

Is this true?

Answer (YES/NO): NO